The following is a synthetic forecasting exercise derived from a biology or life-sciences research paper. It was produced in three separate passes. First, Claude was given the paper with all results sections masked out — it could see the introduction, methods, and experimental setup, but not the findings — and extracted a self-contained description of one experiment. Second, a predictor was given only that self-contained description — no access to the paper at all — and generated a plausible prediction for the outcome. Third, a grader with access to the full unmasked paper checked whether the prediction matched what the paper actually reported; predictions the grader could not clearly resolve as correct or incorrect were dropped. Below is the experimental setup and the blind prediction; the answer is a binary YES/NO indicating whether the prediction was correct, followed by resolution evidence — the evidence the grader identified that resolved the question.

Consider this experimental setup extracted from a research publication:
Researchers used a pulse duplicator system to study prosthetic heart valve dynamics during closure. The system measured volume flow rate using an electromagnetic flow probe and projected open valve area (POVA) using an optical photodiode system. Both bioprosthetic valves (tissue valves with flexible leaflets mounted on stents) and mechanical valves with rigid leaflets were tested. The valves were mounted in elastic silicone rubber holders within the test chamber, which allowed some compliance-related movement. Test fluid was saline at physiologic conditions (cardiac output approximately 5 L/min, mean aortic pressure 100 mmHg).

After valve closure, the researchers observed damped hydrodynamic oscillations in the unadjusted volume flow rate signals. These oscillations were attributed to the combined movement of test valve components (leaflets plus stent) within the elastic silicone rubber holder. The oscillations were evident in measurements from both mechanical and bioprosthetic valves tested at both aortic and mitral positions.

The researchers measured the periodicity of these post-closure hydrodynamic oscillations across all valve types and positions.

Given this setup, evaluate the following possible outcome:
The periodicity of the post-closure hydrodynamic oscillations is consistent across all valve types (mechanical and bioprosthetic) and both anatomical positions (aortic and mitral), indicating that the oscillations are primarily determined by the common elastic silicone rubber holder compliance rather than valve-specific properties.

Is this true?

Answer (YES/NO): YES